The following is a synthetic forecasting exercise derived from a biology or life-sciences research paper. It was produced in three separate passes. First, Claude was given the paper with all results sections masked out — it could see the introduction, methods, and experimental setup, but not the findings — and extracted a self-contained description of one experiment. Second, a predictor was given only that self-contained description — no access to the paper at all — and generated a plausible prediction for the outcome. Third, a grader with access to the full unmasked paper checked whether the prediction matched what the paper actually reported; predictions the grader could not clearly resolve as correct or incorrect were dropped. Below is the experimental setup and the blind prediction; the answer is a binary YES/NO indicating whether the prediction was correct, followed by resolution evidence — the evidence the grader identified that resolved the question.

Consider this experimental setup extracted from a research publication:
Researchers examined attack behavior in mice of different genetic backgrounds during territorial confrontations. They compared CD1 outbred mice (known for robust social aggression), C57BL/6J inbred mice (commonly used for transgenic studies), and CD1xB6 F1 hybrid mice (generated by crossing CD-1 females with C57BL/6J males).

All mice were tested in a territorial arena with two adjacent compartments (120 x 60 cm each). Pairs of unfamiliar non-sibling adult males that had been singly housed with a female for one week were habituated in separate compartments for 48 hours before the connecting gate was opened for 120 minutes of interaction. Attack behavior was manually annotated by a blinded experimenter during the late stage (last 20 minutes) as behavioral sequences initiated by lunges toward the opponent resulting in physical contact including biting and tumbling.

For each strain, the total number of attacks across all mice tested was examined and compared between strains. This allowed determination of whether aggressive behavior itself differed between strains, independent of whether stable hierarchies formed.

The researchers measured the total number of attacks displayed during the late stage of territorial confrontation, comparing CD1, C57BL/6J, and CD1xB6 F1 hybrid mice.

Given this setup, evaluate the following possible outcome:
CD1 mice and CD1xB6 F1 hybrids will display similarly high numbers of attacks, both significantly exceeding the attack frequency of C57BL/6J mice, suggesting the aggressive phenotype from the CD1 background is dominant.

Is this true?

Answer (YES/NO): NO